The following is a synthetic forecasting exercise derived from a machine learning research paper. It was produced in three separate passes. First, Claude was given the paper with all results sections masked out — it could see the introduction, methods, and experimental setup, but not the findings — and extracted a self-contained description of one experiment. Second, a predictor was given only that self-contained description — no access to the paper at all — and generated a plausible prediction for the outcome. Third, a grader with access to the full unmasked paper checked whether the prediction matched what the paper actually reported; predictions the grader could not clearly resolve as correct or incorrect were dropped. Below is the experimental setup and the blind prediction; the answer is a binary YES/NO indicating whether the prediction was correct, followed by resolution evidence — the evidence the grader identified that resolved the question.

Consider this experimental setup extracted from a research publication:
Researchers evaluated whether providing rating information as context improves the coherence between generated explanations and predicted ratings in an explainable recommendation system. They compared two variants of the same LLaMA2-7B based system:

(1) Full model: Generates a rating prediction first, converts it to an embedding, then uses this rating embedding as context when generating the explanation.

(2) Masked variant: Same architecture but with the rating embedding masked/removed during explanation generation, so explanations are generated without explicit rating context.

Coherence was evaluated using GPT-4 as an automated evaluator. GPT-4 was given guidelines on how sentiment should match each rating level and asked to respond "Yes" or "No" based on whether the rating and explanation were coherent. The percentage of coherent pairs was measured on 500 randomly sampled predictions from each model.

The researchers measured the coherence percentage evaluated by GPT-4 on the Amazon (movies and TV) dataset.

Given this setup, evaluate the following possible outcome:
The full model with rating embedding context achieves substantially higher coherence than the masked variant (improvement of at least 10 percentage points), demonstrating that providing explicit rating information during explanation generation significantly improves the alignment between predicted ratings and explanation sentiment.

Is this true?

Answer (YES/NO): NO